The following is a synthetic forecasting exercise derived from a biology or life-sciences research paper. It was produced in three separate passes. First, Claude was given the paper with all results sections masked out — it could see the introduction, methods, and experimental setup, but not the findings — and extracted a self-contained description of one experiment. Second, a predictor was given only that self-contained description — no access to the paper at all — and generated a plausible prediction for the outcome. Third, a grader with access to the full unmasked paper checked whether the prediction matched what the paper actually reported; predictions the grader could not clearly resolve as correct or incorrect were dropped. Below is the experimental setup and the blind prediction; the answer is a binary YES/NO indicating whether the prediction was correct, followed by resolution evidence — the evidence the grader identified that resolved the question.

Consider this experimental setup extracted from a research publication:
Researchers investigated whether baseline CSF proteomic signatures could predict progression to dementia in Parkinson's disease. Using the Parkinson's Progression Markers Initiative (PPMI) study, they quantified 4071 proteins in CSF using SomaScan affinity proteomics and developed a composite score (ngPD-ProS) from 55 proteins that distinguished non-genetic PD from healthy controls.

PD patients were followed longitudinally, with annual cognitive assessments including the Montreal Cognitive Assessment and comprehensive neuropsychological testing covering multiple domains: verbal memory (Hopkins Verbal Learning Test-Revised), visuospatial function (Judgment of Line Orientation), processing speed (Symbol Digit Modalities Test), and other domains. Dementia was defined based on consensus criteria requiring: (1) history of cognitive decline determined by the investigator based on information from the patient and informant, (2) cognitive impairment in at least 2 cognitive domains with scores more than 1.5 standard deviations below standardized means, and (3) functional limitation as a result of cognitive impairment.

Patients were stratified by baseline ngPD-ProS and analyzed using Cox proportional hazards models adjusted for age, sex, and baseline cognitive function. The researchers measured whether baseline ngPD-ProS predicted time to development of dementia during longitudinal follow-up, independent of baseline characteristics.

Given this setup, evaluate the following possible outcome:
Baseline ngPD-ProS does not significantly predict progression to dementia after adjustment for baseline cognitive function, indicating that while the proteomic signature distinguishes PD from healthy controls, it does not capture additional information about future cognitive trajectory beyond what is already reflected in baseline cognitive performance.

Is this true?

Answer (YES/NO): NO